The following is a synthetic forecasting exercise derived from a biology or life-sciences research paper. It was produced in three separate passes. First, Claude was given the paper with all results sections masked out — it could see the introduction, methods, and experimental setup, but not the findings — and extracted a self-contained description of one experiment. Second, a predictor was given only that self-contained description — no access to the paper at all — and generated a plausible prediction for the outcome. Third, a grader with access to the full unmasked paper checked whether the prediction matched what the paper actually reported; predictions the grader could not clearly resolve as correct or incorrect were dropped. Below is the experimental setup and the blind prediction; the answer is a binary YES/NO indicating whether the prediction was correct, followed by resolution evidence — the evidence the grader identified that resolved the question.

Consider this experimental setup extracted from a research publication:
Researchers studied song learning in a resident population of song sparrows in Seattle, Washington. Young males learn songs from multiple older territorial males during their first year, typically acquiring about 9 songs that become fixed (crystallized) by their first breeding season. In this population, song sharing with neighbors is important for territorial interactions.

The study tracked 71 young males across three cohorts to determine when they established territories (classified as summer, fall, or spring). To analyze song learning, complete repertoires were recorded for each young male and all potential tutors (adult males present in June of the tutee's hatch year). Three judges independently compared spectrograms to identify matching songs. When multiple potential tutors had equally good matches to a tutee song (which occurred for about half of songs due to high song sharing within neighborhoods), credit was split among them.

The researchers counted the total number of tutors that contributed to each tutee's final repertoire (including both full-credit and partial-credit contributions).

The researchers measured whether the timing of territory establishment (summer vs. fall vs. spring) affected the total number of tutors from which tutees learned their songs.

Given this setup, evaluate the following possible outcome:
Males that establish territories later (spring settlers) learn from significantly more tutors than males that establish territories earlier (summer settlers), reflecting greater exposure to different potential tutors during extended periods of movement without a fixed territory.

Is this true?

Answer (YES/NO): NO